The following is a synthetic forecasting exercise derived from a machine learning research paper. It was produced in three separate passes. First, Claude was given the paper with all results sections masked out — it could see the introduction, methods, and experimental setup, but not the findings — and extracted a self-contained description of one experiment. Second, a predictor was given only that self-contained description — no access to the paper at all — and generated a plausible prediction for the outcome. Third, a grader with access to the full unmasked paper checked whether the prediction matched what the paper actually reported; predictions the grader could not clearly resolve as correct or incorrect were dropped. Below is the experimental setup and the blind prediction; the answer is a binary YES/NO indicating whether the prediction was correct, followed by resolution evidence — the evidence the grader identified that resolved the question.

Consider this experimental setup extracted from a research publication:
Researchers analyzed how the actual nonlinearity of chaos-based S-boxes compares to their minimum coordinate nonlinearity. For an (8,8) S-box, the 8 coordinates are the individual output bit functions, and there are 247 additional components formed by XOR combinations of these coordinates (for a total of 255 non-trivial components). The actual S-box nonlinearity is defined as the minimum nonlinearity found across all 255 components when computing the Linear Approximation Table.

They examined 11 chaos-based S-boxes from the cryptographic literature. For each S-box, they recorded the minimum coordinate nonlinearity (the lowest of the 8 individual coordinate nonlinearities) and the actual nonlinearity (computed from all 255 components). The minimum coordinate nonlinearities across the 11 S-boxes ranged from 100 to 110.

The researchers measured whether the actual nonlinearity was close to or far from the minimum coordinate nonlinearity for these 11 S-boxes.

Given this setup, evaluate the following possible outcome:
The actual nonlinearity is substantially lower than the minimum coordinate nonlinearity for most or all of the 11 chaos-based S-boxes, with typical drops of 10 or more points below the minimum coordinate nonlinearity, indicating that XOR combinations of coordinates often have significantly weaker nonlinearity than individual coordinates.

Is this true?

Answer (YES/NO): YES